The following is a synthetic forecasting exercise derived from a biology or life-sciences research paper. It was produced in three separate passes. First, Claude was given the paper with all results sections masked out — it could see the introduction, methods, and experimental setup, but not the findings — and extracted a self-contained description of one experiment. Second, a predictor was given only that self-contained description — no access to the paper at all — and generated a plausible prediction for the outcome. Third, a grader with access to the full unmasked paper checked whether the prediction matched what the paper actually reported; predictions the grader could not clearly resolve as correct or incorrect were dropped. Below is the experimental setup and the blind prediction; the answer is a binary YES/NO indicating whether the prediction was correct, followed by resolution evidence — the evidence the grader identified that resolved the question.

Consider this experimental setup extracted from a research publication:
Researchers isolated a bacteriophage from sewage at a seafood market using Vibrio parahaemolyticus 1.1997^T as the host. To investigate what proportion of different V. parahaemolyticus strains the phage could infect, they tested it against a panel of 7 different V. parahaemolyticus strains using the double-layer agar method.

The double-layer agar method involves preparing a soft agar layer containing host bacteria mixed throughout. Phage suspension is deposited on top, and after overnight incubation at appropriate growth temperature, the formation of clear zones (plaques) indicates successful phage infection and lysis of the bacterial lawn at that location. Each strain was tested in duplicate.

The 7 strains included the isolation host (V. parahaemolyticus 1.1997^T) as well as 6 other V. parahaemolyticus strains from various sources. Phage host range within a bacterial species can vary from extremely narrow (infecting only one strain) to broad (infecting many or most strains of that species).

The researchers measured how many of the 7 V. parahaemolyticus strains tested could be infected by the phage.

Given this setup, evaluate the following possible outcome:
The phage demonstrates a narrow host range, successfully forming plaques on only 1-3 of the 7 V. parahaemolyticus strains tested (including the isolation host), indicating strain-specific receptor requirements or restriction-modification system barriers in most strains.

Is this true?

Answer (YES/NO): YES